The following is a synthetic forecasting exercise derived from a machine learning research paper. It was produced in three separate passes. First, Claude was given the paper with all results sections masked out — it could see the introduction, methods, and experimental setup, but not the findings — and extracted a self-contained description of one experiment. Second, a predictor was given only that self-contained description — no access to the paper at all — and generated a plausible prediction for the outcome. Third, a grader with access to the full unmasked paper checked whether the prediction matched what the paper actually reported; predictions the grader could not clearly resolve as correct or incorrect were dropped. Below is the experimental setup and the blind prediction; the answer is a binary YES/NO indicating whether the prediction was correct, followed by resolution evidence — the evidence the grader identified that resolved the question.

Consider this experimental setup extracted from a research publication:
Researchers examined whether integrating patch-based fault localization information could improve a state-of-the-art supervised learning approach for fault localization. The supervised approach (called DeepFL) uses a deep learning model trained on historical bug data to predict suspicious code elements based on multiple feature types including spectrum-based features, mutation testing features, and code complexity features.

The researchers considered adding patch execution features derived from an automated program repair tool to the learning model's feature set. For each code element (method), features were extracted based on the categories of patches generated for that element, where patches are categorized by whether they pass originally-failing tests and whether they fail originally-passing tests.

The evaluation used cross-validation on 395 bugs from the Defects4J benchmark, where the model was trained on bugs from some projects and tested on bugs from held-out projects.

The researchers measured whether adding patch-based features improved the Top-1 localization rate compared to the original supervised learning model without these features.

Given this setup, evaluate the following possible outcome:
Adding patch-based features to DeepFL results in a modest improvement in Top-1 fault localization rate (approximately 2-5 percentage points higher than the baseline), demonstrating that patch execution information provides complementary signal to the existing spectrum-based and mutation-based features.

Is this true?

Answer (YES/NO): NO